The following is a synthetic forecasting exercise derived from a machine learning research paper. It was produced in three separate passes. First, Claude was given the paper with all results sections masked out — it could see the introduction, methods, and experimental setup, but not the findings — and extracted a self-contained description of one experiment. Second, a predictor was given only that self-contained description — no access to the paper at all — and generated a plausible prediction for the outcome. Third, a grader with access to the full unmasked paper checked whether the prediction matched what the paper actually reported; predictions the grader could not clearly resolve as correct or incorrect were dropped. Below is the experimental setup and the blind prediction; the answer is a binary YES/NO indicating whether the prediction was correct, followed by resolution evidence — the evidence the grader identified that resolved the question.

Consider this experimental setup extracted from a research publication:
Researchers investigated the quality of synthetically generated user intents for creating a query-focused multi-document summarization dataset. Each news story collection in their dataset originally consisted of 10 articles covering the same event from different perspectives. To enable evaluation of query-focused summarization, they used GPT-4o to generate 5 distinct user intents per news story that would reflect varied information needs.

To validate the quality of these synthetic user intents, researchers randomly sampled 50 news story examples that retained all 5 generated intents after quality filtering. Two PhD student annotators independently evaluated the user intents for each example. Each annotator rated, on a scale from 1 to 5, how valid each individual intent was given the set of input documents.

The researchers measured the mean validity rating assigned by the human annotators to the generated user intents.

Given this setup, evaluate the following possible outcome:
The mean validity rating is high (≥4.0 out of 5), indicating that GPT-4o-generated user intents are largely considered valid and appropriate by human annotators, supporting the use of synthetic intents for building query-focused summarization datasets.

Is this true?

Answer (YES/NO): YES